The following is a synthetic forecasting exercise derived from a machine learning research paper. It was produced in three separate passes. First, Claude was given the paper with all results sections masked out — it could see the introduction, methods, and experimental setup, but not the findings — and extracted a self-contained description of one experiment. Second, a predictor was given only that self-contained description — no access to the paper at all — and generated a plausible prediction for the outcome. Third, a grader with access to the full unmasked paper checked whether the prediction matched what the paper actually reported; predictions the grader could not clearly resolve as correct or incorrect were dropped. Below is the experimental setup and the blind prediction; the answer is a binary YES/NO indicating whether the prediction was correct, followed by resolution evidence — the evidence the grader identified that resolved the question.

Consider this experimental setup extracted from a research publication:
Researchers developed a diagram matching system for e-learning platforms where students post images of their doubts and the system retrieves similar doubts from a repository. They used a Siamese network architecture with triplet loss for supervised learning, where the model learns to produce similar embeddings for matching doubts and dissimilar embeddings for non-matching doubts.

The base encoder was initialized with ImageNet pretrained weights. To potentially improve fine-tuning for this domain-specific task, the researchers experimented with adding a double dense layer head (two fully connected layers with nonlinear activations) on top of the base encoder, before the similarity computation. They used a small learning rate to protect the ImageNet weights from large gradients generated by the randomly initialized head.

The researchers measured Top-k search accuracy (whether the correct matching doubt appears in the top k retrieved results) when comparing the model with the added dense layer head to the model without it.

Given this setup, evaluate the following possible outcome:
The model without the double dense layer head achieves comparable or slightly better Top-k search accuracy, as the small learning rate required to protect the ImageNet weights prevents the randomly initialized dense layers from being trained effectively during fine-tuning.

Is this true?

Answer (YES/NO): NO